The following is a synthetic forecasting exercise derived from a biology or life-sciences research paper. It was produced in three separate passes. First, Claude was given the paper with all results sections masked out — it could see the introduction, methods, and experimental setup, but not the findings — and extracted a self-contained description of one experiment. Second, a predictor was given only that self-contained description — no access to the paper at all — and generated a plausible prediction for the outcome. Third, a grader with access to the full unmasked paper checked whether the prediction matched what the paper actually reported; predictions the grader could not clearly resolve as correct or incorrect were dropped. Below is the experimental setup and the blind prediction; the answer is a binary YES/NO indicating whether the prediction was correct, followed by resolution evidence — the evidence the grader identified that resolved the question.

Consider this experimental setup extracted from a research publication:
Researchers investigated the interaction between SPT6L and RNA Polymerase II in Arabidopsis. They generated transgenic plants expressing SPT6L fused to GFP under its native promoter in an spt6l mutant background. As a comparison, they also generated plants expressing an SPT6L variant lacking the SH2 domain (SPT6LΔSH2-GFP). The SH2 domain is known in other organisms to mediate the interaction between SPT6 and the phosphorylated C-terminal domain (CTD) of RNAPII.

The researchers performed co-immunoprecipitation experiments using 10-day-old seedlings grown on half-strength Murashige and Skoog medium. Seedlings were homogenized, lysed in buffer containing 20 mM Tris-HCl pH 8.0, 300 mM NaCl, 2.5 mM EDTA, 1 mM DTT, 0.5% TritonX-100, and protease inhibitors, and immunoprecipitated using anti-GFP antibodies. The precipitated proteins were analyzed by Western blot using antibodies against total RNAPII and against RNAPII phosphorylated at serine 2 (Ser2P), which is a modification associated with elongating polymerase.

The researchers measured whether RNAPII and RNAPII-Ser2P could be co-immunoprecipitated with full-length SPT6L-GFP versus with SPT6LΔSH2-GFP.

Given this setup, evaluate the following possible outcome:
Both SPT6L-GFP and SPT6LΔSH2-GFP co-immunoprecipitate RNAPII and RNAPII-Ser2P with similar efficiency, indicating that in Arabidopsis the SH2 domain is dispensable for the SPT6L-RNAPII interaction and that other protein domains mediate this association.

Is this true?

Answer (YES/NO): NO